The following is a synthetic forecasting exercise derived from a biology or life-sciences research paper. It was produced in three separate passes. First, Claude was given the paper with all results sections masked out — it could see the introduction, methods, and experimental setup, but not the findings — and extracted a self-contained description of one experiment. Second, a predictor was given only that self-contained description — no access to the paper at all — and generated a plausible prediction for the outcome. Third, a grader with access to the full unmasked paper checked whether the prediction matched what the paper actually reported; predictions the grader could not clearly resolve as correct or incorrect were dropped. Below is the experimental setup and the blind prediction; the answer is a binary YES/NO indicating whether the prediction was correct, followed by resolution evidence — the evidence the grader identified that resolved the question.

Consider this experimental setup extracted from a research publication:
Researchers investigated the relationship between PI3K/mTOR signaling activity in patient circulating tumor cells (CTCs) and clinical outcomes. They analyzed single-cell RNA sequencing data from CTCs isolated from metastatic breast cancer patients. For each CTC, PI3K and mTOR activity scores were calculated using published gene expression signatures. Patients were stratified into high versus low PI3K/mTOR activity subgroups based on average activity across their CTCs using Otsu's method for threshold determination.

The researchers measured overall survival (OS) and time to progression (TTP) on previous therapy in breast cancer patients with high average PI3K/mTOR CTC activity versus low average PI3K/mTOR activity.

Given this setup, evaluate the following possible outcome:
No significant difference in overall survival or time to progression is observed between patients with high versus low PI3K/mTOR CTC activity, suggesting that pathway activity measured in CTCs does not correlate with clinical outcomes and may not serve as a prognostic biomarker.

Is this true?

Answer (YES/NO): NO